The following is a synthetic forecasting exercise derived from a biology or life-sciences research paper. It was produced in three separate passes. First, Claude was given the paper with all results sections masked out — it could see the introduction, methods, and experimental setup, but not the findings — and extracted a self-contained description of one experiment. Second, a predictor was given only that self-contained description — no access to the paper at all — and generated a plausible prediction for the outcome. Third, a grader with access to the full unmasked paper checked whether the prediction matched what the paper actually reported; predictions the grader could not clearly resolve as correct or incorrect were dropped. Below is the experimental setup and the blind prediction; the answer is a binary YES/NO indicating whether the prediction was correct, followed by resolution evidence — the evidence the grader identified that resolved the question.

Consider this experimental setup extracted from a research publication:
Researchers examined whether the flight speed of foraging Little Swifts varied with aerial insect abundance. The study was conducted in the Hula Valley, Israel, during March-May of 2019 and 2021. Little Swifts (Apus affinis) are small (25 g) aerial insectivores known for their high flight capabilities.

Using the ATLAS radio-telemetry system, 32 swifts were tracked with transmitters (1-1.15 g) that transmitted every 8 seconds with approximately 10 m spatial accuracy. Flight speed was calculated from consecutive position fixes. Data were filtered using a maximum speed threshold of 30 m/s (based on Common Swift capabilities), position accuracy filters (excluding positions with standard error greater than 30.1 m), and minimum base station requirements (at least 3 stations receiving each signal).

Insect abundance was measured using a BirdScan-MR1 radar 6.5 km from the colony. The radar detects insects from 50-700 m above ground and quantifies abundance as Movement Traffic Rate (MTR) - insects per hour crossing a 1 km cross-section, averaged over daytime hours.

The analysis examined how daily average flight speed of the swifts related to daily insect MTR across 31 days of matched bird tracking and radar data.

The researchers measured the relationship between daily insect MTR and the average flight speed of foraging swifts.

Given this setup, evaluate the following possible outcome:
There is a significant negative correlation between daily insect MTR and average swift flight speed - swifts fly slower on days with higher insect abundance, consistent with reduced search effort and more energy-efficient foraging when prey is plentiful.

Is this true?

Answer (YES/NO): NO